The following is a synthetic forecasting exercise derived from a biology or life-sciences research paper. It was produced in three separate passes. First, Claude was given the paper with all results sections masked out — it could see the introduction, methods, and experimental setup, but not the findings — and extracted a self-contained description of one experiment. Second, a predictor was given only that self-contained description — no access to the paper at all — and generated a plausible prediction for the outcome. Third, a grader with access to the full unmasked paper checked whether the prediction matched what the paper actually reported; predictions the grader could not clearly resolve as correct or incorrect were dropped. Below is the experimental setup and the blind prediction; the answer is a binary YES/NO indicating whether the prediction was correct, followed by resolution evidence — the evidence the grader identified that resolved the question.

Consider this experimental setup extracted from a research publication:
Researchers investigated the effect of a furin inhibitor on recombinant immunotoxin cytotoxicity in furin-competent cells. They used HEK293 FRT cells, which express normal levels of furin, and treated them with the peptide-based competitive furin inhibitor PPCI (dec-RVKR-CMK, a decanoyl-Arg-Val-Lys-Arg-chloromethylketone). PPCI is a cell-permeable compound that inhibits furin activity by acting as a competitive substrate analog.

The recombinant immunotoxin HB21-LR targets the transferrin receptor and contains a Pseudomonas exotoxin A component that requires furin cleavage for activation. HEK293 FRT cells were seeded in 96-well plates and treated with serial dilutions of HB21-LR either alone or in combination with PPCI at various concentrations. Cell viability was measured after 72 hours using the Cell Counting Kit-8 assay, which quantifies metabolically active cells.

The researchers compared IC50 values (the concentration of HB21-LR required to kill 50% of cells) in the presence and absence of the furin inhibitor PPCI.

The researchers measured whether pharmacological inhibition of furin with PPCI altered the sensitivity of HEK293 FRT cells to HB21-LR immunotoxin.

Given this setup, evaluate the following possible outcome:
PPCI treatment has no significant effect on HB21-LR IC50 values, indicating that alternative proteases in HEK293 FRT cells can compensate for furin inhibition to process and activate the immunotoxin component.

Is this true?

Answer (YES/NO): NO